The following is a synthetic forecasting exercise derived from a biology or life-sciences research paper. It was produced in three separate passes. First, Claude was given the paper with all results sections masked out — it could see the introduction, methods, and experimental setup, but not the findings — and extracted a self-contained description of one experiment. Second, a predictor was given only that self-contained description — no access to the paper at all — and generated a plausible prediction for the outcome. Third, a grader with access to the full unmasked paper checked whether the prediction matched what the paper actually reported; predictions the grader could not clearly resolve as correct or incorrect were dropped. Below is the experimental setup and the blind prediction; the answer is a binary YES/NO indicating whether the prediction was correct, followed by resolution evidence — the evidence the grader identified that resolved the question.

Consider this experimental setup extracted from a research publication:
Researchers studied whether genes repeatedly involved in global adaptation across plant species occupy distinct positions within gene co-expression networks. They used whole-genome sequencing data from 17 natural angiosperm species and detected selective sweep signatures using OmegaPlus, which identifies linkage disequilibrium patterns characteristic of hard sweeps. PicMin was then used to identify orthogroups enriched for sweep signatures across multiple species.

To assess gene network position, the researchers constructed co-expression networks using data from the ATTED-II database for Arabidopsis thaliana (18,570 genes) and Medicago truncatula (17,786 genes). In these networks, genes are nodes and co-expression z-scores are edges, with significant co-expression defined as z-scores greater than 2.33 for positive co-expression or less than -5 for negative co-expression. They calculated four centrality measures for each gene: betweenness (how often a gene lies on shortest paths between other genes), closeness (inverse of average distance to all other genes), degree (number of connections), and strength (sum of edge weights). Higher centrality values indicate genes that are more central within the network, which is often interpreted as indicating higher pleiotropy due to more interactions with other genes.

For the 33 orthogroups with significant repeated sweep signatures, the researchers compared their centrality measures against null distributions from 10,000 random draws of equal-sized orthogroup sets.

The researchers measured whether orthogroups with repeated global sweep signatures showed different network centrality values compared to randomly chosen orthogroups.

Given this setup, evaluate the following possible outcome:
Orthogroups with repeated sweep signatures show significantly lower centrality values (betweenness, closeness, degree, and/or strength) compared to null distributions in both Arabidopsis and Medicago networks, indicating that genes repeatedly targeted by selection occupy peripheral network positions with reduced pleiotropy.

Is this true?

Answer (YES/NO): YES